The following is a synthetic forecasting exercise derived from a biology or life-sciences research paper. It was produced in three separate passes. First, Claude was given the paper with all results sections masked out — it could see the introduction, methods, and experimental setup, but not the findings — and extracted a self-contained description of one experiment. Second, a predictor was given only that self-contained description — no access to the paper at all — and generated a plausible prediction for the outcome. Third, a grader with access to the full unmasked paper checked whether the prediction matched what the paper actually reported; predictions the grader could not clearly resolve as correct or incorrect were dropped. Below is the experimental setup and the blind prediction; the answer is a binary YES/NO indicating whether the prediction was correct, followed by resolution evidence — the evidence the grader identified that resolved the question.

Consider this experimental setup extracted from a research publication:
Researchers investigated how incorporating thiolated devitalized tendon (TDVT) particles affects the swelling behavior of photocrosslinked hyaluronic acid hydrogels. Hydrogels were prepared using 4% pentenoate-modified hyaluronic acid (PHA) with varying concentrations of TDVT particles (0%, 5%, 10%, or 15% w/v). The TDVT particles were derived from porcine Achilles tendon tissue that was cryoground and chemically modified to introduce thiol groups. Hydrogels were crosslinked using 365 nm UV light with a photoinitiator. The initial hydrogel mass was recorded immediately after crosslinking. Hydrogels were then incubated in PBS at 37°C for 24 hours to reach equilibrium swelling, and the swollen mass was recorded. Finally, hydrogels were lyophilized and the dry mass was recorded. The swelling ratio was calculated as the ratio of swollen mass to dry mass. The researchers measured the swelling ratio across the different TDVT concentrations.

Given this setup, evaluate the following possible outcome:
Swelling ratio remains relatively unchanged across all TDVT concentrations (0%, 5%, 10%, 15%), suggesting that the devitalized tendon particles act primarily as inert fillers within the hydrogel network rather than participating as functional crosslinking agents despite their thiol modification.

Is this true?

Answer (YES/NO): NO